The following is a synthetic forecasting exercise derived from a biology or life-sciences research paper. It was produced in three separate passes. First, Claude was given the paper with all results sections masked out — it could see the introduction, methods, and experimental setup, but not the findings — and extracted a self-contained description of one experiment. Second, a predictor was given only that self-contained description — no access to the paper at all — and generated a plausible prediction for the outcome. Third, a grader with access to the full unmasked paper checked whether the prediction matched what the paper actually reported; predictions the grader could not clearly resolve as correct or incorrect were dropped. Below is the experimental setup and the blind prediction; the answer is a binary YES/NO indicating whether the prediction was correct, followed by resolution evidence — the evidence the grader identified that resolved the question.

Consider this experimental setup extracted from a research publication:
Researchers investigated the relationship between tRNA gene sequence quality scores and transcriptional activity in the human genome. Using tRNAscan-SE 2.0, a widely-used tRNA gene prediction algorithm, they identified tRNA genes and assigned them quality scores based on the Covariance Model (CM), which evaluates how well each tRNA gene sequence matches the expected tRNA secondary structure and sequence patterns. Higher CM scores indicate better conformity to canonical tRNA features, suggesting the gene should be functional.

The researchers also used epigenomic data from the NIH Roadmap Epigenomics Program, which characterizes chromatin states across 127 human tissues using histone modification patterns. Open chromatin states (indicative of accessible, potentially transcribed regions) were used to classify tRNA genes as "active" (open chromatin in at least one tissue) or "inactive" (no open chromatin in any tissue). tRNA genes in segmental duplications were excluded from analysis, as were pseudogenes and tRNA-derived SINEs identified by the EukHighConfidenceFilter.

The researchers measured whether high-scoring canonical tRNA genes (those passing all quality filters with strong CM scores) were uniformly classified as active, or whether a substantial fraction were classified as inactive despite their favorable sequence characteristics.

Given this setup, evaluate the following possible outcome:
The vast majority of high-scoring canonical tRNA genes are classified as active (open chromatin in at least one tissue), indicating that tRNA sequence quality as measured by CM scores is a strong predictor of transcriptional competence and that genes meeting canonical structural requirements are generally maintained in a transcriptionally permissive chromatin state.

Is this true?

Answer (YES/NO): NO